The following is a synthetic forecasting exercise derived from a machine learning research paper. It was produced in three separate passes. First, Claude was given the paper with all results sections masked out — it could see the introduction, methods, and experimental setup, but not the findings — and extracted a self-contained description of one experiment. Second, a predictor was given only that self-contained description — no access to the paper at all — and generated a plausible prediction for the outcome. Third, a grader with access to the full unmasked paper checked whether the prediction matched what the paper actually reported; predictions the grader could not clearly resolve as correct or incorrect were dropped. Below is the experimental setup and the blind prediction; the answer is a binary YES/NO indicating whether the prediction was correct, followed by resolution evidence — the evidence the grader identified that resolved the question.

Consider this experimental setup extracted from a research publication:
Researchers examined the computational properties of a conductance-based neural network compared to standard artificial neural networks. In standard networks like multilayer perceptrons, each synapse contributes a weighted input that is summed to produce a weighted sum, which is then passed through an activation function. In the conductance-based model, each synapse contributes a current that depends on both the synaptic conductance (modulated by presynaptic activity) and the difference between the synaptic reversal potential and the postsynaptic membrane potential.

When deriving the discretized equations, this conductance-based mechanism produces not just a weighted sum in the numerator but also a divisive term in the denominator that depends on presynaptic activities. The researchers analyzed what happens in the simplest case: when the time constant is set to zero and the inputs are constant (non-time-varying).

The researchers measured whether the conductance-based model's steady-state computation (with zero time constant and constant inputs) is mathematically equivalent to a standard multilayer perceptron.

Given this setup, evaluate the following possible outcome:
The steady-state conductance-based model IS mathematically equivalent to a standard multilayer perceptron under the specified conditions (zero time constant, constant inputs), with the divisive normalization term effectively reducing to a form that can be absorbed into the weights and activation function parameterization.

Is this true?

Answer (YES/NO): NO